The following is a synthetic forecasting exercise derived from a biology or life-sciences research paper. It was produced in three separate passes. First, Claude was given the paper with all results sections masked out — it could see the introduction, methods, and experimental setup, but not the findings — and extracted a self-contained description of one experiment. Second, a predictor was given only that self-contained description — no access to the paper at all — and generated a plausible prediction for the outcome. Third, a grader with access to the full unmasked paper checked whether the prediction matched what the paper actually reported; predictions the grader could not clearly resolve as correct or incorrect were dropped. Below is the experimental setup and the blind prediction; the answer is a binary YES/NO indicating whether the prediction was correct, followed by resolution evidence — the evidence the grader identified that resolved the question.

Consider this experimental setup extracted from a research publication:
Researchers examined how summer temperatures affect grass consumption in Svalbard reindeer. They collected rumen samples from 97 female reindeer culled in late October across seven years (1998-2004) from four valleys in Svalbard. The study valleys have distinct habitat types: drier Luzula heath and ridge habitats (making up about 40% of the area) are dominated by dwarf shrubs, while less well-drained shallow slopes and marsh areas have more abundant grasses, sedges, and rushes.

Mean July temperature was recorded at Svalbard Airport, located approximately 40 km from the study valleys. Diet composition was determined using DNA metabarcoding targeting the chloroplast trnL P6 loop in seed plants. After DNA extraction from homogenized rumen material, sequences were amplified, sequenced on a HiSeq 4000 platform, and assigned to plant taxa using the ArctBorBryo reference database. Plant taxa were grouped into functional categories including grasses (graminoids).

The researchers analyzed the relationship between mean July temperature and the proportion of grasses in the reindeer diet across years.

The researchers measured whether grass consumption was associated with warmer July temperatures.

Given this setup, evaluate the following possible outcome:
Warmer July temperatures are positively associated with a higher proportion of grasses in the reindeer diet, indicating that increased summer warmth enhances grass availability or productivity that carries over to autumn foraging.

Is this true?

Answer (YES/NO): YES